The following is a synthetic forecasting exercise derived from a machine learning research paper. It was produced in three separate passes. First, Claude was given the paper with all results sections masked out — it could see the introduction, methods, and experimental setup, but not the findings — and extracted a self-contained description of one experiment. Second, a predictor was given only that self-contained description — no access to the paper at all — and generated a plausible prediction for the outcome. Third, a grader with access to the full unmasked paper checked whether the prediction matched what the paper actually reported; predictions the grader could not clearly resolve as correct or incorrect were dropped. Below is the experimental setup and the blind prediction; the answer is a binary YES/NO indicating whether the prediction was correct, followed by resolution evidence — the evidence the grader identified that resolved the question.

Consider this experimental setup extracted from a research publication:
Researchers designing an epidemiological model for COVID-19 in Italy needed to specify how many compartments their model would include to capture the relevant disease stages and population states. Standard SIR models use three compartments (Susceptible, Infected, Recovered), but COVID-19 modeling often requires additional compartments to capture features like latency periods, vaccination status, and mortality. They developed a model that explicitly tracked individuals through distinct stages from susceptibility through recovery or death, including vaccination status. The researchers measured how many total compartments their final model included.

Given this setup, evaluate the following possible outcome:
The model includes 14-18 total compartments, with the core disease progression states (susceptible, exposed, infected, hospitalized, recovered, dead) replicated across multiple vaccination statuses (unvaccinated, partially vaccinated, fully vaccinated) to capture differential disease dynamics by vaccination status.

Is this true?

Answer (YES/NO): NO